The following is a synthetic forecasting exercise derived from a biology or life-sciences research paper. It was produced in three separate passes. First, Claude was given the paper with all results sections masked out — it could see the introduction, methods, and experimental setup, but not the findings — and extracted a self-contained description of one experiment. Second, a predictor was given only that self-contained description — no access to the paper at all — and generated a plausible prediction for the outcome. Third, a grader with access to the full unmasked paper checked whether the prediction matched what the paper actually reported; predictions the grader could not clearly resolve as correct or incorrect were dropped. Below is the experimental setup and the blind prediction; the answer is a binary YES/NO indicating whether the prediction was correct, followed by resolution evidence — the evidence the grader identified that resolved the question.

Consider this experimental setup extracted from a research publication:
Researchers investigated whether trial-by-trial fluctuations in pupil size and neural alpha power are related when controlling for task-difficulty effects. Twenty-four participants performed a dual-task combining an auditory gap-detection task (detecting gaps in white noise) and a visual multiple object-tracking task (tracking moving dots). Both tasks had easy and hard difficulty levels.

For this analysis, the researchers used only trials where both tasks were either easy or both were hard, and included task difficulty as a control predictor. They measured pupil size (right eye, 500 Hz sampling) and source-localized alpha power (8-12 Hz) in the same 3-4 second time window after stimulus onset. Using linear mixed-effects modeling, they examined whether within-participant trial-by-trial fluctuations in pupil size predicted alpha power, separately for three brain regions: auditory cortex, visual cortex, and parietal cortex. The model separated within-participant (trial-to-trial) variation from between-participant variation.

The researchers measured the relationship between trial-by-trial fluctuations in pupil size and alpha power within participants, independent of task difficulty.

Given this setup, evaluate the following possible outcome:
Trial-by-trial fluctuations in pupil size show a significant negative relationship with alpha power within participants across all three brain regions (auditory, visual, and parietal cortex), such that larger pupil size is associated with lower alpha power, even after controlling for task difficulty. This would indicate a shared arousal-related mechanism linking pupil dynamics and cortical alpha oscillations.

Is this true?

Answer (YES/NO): YES